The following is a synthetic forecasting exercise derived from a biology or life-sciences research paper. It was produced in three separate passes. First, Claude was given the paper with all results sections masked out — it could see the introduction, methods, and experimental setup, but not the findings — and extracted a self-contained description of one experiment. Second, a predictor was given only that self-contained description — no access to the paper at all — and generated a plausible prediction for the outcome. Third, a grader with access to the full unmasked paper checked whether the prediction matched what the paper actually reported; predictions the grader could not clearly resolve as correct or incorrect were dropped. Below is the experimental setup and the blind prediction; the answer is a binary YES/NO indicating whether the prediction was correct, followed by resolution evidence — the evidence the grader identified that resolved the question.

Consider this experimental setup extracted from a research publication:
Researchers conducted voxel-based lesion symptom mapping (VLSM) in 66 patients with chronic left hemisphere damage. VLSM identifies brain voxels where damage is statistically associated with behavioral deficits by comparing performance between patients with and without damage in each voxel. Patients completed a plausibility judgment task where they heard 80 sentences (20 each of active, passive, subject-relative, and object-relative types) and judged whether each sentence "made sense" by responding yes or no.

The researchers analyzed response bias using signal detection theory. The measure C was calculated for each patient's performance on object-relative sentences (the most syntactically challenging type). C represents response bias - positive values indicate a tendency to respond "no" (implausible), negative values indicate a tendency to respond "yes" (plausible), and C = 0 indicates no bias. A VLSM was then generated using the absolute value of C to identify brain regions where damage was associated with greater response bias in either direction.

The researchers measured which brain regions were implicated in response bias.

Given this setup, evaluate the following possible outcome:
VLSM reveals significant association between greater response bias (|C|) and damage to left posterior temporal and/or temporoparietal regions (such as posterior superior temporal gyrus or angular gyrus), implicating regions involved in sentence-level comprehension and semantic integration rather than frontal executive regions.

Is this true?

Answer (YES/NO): NO